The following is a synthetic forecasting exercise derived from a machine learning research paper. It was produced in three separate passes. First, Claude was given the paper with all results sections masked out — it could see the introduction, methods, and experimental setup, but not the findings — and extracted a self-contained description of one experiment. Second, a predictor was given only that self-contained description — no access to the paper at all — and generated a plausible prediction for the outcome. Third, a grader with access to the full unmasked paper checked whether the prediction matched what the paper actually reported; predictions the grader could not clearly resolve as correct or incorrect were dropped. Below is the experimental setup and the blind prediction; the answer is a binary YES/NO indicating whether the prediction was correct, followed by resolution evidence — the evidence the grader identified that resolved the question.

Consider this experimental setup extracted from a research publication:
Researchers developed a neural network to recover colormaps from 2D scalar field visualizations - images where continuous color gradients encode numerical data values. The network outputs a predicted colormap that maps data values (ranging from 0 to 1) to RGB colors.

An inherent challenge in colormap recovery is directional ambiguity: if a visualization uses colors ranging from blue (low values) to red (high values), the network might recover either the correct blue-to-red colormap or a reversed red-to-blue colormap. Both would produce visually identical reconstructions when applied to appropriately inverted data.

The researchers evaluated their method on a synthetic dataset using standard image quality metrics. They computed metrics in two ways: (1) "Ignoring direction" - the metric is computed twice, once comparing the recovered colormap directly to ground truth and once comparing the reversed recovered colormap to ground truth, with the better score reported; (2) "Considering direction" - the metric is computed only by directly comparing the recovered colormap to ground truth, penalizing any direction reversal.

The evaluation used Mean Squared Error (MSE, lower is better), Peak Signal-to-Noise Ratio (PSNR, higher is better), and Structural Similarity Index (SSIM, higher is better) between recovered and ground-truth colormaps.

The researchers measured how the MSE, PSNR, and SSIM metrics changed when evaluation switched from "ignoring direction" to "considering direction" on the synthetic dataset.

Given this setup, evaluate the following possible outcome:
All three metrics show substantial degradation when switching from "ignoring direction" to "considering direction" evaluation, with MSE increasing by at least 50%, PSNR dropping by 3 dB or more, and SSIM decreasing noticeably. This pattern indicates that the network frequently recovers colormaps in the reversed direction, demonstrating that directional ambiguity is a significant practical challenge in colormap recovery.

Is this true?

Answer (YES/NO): NO